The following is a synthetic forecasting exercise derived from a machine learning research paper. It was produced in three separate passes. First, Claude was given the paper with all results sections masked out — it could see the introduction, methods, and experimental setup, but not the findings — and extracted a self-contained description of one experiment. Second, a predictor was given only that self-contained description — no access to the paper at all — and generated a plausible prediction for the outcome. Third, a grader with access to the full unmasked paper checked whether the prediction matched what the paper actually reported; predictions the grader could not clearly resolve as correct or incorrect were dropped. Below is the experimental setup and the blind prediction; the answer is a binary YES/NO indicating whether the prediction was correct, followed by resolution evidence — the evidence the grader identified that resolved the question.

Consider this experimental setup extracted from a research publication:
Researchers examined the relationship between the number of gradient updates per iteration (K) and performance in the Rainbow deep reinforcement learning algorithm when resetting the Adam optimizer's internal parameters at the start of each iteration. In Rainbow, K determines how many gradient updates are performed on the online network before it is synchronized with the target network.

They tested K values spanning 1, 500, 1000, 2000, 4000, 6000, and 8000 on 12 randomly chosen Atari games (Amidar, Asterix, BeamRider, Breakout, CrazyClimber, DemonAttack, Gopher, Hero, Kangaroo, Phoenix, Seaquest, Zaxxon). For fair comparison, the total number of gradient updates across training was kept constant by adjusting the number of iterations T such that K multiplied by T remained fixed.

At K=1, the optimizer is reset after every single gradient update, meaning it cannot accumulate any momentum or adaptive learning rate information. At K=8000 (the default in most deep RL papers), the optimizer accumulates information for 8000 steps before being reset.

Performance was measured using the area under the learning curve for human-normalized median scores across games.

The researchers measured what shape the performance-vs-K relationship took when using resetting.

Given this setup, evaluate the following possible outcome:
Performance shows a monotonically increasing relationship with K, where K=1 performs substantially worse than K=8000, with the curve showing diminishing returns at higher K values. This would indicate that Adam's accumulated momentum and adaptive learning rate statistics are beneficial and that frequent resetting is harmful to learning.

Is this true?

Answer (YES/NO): NO